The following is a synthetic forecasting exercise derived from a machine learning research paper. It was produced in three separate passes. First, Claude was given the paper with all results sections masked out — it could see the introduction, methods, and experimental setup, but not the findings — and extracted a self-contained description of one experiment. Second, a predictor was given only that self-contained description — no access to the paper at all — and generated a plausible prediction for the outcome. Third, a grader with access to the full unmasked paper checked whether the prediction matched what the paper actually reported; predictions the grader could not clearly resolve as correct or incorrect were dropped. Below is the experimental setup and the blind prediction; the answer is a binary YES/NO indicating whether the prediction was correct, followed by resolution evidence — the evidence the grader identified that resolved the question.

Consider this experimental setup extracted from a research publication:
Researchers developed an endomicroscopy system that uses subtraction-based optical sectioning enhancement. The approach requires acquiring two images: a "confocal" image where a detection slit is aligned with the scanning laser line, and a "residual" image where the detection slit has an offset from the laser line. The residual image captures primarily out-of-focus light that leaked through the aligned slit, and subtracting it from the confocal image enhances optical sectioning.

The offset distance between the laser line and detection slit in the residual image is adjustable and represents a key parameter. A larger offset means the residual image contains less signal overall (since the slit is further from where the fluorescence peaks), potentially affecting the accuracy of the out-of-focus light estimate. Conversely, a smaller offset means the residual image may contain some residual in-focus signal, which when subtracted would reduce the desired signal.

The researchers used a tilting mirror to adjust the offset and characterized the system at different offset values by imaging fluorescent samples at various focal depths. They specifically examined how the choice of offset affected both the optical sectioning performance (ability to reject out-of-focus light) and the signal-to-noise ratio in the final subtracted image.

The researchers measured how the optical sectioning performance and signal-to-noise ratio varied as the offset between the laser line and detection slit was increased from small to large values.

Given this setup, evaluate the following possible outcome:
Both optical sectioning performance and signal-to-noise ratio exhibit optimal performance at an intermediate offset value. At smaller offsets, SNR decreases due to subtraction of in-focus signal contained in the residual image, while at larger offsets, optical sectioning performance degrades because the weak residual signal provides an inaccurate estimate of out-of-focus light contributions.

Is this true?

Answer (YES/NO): NO